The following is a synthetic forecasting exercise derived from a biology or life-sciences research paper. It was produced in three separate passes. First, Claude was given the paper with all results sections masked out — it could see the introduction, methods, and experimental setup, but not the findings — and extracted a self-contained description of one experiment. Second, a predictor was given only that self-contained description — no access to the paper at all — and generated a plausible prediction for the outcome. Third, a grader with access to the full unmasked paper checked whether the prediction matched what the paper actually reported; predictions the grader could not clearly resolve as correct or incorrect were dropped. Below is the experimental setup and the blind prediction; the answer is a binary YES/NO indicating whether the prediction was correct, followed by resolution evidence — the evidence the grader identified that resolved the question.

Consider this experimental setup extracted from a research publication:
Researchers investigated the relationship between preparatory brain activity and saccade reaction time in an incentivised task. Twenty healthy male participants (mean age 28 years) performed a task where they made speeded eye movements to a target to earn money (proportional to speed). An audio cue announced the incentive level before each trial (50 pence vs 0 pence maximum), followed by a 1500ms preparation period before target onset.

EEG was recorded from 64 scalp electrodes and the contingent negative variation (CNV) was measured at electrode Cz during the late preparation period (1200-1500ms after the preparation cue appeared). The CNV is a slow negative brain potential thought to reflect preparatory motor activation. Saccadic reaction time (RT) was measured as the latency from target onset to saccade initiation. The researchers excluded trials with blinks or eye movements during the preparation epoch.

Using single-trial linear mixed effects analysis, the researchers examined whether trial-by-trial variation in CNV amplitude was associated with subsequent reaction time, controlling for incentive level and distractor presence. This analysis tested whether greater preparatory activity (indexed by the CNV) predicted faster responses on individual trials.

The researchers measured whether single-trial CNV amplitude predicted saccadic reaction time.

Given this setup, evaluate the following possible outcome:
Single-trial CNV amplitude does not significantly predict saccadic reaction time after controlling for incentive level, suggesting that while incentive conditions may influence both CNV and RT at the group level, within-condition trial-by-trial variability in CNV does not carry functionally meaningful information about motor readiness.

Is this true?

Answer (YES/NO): NO